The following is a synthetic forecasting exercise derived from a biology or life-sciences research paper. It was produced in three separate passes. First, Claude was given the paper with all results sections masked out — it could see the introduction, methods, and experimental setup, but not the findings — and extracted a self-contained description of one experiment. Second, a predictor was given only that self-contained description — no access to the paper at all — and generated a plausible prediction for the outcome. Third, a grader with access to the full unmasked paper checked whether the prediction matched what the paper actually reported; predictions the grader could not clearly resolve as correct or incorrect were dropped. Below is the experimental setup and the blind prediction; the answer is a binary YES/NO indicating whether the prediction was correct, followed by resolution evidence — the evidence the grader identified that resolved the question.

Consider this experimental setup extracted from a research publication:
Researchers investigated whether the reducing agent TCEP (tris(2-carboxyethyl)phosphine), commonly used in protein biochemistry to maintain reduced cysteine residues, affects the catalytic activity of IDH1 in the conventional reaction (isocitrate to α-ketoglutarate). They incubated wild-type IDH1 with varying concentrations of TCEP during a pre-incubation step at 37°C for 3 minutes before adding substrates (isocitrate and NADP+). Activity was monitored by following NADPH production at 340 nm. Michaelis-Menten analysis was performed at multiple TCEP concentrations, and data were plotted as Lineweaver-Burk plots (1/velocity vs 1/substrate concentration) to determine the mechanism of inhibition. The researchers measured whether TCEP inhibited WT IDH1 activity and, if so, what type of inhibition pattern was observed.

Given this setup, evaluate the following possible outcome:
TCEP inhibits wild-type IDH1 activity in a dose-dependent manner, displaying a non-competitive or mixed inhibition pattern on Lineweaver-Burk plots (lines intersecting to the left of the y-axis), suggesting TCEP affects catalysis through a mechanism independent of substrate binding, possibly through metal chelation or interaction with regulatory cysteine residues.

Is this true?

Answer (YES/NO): NO